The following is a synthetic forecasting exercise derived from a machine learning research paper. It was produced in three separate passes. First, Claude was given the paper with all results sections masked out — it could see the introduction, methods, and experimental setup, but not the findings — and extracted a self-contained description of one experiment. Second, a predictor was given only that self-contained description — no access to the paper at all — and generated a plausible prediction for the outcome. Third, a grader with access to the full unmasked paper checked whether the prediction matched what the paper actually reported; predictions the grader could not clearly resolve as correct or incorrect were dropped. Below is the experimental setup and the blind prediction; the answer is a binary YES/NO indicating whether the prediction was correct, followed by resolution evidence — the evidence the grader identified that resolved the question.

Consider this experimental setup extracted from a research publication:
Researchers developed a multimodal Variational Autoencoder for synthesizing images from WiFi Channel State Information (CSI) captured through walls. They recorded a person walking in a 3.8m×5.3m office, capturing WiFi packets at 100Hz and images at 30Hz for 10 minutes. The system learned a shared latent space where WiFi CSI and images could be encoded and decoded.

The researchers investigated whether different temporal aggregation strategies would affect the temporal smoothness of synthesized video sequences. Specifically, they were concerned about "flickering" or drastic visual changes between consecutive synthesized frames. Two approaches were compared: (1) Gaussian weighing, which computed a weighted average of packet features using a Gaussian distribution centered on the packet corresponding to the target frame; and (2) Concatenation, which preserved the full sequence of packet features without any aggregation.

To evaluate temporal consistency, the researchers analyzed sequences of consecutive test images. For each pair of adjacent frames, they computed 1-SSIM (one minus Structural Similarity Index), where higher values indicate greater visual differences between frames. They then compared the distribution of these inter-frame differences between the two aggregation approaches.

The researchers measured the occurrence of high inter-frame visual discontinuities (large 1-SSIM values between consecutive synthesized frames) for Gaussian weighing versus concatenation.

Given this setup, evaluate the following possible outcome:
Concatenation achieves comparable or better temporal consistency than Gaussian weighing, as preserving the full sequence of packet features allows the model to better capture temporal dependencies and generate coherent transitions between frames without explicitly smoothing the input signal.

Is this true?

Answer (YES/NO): YES